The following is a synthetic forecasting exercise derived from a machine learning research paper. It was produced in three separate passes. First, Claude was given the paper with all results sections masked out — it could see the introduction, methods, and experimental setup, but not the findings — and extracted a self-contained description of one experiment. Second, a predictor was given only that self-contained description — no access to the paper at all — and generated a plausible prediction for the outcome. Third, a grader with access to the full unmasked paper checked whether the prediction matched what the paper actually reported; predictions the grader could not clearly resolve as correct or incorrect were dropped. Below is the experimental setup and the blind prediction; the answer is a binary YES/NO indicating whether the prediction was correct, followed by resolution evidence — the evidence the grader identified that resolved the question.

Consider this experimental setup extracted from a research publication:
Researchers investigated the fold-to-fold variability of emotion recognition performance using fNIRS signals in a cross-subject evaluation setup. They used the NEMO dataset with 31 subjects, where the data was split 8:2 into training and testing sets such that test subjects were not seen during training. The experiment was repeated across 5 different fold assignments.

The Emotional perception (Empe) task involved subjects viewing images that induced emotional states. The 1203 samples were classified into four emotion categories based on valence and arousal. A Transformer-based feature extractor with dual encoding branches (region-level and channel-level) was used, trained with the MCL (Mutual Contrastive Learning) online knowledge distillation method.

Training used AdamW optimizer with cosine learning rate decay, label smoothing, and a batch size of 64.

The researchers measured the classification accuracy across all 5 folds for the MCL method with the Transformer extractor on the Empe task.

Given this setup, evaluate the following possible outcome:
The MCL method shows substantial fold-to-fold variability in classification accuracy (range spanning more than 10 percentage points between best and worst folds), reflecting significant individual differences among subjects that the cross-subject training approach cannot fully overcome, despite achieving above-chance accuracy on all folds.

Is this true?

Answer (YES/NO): NO